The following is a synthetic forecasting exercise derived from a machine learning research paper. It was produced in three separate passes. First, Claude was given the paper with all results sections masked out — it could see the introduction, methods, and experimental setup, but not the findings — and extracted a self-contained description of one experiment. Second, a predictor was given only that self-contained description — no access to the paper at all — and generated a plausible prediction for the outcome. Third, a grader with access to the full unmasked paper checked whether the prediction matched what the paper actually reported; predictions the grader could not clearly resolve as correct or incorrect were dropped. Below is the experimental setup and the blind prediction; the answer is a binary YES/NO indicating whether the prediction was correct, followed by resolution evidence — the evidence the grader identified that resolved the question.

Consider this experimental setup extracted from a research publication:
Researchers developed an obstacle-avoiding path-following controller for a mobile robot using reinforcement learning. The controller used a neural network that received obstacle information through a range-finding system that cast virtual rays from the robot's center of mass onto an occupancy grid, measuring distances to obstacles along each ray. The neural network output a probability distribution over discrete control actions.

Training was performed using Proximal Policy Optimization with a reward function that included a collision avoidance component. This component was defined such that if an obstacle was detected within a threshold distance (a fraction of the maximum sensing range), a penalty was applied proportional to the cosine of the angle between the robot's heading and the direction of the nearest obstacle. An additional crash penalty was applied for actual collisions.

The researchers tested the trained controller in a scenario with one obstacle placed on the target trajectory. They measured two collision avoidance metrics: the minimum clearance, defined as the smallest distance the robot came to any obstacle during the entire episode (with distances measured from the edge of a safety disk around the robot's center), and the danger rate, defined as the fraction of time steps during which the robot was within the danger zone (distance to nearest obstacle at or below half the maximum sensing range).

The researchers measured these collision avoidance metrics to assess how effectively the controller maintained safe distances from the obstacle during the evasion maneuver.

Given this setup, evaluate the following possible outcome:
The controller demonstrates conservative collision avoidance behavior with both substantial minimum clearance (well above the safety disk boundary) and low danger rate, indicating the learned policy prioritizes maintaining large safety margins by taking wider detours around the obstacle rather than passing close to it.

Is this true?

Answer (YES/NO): YES